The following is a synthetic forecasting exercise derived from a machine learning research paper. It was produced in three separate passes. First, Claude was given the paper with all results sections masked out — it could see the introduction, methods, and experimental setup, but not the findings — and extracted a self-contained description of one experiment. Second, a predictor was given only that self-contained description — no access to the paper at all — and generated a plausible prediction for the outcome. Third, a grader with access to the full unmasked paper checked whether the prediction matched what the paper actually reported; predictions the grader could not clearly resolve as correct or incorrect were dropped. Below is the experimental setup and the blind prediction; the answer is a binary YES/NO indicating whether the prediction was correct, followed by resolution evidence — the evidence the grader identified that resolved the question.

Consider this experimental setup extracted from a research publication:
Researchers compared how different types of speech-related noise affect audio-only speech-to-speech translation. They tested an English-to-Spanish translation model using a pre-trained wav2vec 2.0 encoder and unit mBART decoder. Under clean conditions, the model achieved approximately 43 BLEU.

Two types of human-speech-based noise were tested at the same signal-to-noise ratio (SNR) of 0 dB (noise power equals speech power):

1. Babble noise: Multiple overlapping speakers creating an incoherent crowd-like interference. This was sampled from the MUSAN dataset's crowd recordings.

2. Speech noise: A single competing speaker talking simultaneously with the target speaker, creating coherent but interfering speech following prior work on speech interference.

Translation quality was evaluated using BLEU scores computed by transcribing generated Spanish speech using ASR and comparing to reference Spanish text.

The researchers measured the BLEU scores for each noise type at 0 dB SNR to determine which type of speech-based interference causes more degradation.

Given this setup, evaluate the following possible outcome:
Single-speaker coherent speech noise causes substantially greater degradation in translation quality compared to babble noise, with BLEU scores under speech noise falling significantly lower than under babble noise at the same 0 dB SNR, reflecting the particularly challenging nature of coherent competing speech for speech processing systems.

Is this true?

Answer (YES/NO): NO